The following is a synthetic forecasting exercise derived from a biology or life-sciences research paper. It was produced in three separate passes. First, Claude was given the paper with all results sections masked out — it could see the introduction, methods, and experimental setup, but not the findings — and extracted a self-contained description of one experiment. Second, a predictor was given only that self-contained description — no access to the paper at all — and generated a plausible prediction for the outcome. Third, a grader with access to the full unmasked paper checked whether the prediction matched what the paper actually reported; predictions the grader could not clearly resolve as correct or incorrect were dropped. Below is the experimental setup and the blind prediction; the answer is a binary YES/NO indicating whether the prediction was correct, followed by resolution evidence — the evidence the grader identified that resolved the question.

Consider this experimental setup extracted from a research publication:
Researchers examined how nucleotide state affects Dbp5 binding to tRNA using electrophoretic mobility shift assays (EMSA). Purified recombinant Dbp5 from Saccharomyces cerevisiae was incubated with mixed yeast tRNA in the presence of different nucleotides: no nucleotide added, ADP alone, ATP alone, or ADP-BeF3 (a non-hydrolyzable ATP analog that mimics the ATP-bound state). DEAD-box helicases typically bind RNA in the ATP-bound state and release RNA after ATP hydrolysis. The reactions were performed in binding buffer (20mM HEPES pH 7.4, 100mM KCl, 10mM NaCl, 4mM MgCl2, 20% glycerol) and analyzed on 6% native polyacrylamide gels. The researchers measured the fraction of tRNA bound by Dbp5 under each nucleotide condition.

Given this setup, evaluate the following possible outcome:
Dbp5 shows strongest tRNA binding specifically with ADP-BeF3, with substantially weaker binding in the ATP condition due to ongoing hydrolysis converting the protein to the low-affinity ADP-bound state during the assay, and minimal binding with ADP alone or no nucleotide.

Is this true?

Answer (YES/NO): NO